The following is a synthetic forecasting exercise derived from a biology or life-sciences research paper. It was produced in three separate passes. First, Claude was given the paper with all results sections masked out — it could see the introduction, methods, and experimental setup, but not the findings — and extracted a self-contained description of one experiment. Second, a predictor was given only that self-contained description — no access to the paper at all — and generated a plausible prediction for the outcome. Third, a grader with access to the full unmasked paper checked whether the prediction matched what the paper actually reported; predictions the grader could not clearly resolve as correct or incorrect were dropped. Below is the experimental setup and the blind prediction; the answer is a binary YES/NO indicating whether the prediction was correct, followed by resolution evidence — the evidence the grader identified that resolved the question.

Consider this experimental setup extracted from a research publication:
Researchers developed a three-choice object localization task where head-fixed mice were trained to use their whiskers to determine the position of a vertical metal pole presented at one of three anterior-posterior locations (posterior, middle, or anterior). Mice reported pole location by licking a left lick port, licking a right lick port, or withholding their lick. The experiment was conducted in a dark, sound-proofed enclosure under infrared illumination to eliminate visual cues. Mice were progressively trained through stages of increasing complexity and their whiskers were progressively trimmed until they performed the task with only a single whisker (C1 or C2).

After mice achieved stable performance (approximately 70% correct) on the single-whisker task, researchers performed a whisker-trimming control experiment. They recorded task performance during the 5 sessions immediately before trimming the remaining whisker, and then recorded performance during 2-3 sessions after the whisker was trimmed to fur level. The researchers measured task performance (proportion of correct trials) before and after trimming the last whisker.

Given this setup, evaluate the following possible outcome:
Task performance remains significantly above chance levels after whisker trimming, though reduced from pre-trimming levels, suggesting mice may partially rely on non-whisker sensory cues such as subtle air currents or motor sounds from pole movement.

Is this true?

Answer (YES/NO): NO